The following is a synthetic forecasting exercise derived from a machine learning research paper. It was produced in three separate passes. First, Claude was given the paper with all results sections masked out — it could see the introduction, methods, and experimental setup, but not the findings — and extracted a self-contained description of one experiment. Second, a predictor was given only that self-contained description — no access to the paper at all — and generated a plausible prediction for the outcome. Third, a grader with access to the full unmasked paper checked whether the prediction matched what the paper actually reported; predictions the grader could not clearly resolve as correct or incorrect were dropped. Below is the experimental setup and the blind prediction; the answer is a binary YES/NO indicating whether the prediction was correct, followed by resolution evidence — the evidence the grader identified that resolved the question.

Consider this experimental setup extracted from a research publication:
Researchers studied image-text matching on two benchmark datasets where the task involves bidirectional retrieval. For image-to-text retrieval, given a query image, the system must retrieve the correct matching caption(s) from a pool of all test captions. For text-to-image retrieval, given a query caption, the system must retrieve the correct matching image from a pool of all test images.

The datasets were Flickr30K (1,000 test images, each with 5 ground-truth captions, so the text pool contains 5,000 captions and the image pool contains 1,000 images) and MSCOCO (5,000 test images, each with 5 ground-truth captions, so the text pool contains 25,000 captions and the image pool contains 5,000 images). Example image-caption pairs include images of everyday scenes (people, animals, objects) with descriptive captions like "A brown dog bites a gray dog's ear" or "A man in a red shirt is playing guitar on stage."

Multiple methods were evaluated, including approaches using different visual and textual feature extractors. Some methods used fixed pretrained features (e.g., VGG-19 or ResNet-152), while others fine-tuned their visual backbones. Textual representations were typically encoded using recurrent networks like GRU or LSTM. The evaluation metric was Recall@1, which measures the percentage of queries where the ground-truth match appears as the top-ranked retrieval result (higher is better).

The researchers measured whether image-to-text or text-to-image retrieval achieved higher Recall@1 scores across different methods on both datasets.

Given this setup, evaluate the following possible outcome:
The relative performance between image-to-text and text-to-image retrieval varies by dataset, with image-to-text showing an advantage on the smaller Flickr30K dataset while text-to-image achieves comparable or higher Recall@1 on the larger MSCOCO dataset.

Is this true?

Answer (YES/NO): NO